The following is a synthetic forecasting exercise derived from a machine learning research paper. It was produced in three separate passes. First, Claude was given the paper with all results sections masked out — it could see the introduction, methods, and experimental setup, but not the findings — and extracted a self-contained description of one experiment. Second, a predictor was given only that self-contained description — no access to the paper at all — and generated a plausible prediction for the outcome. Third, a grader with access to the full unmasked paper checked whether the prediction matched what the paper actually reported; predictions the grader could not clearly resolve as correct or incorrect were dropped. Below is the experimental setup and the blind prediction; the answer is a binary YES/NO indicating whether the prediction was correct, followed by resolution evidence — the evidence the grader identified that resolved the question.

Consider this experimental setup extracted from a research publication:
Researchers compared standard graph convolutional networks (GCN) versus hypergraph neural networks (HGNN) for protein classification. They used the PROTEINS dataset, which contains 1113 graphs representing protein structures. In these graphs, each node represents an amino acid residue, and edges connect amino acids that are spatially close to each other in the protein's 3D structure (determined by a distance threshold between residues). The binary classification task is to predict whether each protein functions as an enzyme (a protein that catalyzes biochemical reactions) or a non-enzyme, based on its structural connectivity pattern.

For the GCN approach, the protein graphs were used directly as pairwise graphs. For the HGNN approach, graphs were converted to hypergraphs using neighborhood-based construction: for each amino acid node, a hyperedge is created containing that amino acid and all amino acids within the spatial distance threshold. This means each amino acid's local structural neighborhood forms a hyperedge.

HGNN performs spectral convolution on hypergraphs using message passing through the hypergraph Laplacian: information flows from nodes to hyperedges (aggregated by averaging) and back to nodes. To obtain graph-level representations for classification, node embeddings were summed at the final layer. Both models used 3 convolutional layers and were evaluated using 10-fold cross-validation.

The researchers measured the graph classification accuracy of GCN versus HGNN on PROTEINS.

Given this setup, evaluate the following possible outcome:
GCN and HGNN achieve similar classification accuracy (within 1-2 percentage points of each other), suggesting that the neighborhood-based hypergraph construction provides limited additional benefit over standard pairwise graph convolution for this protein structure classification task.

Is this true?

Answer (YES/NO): YES